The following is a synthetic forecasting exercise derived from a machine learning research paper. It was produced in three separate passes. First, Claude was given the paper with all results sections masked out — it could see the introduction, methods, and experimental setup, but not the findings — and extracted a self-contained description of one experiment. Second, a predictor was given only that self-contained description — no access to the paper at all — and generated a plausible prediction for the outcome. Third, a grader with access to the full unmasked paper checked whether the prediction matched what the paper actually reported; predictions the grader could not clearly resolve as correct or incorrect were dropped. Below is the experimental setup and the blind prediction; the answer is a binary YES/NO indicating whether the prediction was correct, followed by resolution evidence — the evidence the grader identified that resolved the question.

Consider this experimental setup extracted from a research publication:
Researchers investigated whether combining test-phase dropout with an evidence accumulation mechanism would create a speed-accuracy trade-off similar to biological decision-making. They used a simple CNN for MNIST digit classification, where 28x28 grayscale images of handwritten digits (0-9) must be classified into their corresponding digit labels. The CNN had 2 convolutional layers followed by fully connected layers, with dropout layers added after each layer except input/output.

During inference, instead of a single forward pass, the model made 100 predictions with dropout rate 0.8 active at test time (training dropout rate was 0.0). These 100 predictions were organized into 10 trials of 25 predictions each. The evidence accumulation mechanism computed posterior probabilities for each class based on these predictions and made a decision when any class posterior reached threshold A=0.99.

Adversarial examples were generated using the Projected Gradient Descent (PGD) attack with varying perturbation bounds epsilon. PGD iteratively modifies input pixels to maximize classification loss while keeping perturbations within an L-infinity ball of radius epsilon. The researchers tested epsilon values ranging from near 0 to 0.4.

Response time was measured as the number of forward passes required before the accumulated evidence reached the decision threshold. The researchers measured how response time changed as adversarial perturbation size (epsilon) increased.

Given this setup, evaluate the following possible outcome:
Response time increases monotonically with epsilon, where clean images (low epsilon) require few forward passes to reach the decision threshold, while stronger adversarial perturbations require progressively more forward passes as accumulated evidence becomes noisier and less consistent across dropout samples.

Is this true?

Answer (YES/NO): YES